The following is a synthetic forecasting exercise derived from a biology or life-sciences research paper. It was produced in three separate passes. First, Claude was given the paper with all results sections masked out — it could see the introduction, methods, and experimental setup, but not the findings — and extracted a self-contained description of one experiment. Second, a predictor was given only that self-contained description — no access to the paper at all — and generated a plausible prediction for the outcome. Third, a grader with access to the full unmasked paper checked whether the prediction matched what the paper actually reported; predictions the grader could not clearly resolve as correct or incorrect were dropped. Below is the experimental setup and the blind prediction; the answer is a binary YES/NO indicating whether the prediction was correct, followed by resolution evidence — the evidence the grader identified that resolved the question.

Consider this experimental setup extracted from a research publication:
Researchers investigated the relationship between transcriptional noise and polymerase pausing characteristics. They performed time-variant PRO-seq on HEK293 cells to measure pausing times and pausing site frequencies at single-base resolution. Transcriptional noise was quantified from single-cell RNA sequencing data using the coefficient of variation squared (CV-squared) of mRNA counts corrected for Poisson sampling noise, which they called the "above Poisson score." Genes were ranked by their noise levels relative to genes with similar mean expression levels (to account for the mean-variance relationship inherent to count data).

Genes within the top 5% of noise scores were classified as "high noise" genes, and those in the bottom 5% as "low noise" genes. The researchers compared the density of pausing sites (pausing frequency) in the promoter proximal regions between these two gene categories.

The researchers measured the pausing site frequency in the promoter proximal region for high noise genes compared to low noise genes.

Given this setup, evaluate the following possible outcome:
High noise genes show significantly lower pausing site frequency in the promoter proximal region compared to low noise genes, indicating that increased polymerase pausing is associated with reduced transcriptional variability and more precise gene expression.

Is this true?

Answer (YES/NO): NO